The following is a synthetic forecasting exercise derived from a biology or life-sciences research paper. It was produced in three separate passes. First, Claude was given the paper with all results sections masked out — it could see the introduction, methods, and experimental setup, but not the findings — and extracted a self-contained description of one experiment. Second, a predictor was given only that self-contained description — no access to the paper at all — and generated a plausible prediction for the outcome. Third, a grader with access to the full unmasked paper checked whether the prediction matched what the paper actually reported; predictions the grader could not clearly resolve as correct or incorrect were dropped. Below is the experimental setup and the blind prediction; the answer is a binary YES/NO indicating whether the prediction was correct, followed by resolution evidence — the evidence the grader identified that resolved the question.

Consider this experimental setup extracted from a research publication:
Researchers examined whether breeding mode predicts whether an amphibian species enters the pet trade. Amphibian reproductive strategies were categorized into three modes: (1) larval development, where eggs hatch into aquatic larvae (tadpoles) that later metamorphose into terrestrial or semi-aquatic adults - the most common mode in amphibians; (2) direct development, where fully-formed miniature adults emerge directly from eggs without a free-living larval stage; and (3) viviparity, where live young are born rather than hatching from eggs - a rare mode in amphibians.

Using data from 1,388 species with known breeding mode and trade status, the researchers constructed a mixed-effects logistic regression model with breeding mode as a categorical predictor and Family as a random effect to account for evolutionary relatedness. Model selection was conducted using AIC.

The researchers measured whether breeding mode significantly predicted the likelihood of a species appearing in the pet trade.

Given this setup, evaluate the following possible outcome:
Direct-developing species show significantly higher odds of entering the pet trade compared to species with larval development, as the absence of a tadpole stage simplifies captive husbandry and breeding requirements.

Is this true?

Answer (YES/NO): NO